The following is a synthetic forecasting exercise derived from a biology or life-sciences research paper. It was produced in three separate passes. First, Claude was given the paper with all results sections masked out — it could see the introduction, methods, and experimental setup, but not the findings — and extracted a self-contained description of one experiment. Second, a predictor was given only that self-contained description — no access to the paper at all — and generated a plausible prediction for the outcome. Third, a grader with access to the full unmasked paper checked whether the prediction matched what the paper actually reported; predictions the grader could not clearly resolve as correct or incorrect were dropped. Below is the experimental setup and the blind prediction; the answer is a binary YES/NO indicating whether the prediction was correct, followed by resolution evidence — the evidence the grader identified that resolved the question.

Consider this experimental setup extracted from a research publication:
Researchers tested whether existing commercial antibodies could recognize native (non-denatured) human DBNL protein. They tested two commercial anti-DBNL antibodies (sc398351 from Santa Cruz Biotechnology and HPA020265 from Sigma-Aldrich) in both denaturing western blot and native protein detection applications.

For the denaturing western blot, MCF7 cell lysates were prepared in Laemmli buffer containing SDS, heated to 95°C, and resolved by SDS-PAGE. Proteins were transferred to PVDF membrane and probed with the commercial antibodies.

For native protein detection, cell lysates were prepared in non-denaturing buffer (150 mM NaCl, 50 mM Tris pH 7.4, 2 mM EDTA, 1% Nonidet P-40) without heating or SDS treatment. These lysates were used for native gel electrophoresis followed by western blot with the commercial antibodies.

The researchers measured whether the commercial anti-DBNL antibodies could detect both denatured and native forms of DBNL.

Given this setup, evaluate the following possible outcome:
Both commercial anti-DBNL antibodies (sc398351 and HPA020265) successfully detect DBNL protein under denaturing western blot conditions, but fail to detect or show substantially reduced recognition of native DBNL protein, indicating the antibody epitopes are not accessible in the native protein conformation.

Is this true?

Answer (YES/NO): YES